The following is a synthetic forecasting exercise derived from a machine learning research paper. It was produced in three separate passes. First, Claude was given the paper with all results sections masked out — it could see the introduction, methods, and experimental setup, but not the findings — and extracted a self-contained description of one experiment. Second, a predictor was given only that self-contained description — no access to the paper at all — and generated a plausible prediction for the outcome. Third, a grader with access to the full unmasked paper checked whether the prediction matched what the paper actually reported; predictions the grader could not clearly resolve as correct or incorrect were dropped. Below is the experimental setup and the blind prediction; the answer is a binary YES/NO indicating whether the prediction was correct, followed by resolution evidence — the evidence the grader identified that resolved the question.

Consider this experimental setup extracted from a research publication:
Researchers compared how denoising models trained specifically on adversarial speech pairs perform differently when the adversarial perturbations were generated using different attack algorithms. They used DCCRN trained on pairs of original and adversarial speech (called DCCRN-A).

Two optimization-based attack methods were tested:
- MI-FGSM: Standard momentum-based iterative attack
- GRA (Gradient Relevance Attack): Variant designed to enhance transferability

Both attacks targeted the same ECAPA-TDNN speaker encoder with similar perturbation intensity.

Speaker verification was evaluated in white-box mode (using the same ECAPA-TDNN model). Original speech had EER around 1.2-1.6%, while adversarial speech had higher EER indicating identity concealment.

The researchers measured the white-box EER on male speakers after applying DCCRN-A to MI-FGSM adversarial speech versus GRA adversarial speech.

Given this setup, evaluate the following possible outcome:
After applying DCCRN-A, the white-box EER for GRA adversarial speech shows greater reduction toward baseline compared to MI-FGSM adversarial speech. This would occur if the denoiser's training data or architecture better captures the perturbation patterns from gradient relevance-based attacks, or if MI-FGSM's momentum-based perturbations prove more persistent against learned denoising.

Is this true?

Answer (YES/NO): YES